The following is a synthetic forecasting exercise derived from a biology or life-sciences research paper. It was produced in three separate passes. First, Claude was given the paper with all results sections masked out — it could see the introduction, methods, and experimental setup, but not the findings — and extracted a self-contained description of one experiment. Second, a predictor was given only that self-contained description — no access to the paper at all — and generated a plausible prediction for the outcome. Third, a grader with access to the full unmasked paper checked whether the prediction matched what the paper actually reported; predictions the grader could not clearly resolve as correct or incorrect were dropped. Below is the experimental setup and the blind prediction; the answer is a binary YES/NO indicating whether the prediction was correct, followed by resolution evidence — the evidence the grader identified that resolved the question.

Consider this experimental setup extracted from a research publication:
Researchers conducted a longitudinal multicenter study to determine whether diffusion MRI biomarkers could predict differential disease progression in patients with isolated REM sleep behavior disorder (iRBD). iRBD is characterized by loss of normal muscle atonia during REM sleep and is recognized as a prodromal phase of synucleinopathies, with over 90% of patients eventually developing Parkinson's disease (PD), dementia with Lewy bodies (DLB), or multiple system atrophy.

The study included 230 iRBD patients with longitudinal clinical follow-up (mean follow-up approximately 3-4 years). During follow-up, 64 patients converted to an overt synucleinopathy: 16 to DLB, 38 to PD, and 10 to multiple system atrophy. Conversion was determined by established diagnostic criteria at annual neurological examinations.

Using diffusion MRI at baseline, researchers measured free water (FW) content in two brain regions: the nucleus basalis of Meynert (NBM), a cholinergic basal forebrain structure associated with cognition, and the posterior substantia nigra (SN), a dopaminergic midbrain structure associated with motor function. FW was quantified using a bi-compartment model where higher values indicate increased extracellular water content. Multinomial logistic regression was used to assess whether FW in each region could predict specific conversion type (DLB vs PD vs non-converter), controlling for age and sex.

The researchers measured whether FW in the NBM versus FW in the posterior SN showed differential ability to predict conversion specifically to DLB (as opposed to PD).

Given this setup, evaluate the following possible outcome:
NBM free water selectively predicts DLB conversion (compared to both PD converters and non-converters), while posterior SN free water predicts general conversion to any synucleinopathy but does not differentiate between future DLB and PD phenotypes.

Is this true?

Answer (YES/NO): YES